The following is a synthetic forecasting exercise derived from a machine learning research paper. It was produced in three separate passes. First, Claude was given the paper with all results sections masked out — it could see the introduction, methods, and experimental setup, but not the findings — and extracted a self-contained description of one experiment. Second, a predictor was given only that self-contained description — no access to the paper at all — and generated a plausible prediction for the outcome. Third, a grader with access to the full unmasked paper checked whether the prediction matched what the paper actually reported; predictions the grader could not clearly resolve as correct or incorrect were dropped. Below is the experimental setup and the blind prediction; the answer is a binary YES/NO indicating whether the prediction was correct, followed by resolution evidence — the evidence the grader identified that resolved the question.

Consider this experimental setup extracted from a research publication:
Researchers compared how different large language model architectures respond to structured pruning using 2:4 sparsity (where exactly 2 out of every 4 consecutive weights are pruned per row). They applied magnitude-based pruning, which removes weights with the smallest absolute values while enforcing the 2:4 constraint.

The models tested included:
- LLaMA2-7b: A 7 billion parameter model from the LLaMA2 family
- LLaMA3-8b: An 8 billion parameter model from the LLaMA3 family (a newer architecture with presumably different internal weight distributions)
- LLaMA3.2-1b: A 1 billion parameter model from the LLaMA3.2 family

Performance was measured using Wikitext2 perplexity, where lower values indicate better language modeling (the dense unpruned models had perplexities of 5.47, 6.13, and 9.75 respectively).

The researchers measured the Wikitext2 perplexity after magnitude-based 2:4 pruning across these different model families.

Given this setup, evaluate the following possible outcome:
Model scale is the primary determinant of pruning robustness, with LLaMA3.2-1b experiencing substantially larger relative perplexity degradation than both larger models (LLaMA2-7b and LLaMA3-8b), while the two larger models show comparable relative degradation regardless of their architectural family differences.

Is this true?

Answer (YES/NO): NO